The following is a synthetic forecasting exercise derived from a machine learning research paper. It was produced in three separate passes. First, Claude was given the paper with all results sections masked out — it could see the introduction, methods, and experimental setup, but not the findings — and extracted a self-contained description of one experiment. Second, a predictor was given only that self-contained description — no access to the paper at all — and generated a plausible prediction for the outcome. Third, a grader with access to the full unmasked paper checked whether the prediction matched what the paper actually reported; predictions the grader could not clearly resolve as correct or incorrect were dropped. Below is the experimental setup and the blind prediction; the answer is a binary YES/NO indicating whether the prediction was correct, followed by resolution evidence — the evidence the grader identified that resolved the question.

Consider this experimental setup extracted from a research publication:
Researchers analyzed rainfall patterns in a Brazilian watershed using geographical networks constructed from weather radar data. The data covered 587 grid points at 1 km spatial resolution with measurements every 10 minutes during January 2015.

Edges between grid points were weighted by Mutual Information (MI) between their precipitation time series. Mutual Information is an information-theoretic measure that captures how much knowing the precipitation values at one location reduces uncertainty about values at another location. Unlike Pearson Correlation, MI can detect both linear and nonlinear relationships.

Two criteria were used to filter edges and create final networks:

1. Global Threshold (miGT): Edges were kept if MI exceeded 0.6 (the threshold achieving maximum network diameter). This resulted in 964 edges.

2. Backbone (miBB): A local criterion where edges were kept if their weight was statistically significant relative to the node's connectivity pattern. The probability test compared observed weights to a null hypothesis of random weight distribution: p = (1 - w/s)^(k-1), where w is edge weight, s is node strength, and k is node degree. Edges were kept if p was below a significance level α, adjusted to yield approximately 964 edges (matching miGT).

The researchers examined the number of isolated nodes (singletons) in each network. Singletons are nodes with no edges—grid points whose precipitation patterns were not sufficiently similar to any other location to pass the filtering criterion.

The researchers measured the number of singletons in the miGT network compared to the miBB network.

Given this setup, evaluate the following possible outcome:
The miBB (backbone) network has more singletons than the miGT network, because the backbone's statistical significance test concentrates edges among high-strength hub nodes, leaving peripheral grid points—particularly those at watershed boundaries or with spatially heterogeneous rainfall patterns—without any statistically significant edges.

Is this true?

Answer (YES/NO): YES